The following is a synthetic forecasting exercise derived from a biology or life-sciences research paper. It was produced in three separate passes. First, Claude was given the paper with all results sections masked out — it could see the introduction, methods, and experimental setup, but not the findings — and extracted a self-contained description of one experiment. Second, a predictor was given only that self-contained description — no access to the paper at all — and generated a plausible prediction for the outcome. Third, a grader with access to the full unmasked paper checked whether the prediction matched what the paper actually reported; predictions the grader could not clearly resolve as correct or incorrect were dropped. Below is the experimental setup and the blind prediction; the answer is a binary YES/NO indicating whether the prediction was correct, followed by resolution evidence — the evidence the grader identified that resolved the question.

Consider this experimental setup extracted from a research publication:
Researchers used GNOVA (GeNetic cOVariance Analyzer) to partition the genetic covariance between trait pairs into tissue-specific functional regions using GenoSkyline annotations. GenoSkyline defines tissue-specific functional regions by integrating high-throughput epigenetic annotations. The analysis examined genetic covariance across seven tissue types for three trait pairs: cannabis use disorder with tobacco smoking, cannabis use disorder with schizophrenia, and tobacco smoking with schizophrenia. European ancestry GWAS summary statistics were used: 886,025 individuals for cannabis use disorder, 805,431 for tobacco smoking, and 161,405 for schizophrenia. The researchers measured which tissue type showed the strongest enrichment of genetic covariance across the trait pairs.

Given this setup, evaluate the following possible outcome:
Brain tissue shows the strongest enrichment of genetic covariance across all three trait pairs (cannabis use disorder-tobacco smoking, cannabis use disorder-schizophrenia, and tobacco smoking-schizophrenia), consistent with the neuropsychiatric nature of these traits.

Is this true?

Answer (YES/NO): NO